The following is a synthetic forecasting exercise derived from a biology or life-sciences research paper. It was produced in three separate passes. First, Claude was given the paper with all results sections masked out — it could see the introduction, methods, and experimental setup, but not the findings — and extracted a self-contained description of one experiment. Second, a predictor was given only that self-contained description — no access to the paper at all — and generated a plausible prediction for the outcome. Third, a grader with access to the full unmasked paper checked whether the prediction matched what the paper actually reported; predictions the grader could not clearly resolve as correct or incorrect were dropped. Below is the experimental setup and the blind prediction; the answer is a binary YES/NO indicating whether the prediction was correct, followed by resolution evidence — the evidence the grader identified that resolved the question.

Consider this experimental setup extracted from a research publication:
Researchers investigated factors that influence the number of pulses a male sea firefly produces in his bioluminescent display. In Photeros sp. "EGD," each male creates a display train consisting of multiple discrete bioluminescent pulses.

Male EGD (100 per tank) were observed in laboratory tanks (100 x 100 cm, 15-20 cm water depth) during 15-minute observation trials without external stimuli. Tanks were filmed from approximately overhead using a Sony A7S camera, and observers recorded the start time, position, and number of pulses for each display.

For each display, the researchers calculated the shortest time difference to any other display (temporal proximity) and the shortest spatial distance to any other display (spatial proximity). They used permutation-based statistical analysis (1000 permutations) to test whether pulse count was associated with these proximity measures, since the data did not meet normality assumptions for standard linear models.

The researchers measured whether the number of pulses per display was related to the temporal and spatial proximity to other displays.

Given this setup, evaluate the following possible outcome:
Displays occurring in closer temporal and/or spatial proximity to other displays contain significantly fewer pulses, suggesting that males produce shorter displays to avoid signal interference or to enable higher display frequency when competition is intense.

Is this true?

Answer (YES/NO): YES